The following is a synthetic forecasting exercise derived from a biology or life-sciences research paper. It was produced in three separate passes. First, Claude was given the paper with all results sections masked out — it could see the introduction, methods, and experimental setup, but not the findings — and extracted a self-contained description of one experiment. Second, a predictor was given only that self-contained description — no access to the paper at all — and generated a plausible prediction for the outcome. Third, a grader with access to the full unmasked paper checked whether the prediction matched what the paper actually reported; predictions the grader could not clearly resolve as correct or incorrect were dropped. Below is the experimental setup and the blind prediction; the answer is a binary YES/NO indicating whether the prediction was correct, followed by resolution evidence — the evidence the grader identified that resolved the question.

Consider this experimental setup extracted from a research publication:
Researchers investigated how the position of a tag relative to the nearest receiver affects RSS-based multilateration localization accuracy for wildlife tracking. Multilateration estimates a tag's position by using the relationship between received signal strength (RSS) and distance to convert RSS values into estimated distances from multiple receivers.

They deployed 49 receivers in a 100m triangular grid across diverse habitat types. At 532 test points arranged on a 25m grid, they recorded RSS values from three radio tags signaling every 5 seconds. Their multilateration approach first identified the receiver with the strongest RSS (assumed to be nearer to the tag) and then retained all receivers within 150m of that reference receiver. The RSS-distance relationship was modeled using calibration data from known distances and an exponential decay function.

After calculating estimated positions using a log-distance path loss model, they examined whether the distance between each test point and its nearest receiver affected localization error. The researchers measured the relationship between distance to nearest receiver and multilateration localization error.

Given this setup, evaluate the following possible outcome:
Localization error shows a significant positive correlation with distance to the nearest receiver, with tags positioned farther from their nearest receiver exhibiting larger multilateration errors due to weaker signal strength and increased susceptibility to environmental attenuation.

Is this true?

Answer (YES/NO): YES